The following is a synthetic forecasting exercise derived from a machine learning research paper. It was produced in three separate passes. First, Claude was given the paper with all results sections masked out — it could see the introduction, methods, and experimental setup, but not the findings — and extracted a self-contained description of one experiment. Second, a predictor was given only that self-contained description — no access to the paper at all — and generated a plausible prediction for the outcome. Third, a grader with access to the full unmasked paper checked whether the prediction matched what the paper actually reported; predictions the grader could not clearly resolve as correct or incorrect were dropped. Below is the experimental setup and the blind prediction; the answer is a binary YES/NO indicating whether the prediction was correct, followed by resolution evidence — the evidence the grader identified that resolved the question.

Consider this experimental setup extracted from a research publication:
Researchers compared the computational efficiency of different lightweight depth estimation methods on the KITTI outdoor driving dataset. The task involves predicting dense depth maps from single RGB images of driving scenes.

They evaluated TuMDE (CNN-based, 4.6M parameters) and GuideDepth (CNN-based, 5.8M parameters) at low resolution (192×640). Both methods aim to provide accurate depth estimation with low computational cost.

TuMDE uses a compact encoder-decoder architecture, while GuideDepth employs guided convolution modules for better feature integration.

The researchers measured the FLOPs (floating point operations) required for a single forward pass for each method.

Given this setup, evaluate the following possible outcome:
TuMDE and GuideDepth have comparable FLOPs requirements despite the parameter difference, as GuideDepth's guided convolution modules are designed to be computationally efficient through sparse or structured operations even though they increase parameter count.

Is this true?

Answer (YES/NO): NO